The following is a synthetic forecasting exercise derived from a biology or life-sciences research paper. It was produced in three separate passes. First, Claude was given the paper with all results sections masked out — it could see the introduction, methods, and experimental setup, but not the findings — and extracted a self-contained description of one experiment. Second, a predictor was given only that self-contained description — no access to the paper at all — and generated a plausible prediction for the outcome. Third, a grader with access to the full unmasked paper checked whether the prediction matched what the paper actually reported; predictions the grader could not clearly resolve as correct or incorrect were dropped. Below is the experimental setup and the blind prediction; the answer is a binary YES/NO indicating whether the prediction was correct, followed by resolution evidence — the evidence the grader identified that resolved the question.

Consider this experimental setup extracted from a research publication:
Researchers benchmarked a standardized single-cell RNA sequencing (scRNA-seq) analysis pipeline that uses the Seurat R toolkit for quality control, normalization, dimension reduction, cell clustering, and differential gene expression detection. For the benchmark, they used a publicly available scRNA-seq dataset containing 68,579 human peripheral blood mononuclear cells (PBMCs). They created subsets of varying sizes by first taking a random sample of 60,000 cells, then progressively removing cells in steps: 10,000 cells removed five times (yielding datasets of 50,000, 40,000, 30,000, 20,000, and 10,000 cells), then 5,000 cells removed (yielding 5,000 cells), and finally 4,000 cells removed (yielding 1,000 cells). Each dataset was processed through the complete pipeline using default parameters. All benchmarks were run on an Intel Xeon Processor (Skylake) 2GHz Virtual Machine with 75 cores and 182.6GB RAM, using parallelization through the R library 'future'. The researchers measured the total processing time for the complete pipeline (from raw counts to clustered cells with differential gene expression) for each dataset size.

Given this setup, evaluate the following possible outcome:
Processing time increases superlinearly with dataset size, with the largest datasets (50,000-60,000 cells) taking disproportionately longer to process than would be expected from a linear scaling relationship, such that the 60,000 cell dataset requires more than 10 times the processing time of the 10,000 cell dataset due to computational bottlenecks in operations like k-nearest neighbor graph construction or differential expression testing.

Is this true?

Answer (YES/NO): NO